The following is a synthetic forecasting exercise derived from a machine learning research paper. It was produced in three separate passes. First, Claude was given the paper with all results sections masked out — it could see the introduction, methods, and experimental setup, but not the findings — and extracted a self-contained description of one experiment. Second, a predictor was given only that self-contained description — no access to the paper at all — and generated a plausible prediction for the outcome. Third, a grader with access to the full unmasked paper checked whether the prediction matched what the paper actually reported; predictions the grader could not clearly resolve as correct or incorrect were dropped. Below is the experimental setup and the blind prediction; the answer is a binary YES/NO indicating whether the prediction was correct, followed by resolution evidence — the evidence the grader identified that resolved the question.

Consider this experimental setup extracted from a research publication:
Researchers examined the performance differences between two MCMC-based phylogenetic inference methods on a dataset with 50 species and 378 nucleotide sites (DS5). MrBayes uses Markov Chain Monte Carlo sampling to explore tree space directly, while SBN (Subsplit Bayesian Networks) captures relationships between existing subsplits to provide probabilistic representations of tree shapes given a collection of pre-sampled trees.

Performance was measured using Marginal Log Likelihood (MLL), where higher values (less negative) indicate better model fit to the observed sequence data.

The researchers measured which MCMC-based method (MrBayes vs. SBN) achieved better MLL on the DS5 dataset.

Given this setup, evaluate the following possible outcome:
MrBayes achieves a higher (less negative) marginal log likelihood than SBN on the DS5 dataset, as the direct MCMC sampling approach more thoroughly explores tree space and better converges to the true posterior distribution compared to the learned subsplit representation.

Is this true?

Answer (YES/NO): YES